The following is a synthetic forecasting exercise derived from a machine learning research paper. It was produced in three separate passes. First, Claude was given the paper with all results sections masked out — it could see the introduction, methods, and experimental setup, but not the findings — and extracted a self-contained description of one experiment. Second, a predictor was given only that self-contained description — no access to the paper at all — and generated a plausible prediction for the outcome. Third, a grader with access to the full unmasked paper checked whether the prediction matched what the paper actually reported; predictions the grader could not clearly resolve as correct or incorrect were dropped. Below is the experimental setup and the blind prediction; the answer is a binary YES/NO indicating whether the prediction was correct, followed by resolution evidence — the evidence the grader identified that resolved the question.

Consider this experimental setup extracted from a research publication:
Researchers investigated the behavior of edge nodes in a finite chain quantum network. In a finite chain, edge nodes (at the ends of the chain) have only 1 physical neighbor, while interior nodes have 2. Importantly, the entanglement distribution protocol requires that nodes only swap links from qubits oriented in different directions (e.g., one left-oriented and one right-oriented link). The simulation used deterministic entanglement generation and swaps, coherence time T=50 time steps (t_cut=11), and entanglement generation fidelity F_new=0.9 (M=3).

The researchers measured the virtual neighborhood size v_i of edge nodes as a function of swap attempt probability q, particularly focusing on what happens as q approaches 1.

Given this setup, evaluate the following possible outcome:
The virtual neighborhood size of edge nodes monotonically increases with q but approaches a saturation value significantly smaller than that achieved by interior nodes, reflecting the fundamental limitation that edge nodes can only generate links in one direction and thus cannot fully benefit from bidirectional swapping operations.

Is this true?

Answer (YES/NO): NO